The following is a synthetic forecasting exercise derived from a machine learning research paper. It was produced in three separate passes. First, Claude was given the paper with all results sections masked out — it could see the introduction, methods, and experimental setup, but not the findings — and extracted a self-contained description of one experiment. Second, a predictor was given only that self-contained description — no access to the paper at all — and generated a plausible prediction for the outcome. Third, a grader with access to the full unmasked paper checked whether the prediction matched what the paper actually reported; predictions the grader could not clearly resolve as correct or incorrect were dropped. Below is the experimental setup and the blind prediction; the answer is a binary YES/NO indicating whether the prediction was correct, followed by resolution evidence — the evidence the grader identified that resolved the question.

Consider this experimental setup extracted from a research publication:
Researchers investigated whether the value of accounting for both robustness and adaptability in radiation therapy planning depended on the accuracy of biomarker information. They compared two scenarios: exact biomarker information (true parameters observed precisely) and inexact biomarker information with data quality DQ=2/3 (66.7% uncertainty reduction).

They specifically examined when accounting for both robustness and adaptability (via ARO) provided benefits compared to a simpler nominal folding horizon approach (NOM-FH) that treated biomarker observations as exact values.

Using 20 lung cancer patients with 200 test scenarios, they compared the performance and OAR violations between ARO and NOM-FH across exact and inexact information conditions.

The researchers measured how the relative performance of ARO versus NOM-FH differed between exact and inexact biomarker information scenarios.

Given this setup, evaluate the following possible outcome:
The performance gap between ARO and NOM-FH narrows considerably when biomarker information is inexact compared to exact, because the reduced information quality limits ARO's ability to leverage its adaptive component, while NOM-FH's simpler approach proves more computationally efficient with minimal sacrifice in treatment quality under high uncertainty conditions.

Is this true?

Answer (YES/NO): NO